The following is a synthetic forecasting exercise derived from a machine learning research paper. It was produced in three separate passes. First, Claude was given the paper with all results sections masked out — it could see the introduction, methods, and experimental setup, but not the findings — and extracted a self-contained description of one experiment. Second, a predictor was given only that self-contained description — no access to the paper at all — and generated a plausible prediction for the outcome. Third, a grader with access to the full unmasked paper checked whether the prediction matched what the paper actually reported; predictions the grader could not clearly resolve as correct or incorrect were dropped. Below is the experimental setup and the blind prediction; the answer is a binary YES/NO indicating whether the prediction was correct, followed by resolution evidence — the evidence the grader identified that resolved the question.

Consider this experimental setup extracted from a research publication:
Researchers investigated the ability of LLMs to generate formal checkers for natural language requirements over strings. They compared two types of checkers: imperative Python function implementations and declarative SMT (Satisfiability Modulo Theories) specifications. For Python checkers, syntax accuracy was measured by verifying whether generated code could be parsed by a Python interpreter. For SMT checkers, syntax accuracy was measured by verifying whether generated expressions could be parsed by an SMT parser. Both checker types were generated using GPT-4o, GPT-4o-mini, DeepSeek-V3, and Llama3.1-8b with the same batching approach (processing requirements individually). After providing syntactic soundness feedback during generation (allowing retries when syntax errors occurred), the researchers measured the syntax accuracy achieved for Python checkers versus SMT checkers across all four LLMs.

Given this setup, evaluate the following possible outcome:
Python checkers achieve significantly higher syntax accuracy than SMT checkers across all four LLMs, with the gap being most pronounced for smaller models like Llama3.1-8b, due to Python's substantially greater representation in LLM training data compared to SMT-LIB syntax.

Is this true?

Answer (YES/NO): YES